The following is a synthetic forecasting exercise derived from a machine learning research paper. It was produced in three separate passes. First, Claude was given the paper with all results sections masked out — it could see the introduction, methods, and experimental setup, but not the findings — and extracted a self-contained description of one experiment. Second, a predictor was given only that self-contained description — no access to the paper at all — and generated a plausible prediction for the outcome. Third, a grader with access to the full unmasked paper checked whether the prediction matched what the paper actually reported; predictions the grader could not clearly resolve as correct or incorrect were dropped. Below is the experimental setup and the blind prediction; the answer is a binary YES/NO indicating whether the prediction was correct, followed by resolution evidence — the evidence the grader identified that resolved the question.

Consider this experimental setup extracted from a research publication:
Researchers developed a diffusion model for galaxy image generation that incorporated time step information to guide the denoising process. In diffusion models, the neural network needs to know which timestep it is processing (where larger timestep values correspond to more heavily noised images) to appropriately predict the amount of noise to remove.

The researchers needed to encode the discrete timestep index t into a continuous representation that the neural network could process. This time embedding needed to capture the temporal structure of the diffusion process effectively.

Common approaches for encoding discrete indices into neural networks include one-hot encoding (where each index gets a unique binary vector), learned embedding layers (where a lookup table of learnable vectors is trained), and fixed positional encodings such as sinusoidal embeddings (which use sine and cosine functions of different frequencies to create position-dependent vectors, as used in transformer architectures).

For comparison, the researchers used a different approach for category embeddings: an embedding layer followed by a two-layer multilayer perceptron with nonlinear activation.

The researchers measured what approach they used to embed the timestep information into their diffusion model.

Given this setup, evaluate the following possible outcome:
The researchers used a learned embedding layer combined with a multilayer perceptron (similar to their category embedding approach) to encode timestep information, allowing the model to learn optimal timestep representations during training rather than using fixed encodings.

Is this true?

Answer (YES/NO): NO